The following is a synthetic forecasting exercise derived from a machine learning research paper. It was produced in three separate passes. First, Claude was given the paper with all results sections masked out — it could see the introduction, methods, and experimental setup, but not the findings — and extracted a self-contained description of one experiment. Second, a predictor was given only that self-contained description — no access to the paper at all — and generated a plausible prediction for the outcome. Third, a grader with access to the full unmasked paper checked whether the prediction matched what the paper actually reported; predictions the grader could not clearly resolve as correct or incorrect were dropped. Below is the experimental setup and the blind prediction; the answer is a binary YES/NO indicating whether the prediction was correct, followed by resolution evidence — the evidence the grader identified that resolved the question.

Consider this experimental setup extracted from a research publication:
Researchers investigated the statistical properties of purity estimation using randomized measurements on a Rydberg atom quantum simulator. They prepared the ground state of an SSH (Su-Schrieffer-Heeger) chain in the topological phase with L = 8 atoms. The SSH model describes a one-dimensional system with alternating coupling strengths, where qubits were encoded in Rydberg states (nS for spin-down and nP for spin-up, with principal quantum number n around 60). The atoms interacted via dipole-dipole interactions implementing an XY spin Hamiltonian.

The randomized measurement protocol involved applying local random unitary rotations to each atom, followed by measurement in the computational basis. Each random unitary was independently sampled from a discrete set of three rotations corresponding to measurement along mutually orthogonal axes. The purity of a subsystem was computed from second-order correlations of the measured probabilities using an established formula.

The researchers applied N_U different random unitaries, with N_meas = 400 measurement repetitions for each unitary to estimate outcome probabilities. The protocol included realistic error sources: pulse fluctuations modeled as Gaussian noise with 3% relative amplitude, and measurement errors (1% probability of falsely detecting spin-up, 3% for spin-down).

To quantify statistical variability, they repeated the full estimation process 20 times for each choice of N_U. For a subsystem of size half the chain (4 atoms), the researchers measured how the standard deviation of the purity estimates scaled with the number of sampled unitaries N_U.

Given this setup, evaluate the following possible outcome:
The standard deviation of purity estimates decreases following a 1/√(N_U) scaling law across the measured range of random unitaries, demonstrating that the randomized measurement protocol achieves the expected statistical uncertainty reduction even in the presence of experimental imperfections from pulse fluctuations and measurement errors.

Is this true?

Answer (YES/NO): YES